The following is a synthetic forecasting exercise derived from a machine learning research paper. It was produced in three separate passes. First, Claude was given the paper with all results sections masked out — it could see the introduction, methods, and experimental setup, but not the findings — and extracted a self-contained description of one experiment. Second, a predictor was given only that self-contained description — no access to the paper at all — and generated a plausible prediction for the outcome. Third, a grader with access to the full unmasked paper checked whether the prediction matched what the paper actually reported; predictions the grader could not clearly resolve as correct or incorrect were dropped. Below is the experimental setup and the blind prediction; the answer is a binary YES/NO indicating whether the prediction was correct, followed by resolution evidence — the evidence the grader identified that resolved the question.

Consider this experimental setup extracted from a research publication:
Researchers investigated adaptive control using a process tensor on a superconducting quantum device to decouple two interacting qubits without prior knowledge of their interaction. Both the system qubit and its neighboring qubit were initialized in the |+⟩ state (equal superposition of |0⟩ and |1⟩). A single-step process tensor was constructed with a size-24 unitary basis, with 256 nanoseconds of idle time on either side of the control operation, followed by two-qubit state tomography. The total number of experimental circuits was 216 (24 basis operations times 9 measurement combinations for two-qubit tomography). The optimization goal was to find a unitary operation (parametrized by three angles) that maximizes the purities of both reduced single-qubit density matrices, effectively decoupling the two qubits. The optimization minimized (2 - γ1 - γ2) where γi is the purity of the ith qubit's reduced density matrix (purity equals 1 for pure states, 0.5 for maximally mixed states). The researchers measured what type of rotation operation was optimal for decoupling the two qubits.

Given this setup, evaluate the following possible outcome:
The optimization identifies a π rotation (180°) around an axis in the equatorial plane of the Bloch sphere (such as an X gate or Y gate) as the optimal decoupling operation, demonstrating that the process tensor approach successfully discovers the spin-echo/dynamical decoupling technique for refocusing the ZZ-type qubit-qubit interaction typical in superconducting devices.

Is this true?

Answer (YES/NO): NO